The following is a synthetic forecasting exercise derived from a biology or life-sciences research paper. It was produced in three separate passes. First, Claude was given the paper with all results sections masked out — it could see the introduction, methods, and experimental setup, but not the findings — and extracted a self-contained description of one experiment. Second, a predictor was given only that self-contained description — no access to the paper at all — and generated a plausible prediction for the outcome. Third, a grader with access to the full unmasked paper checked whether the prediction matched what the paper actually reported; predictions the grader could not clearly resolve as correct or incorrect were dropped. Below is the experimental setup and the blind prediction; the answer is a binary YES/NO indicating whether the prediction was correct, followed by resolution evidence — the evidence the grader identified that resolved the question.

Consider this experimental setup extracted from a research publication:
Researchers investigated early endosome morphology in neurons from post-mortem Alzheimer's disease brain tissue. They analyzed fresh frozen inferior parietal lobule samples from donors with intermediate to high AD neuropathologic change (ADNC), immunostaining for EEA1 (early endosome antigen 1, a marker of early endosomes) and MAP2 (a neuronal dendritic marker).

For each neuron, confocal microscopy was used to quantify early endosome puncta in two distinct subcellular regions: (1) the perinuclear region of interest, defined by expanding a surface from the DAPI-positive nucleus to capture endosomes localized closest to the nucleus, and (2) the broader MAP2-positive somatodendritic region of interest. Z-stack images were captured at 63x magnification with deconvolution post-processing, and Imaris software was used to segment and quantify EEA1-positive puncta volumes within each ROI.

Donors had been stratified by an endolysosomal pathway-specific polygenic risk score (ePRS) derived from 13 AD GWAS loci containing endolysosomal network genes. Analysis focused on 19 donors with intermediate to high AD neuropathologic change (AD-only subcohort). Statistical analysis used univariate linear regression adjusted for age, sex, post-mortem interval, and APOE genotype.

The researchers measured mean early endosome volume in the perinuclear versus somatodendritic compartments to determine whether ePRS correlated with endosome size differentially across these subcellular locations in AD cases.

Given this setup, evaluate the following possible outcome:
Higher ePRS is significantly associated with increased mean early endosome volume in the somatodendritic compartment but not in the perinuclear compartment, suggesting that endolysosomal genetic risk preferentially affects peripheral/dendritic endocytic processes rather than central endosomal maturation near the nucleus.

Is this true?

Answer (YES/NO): NO